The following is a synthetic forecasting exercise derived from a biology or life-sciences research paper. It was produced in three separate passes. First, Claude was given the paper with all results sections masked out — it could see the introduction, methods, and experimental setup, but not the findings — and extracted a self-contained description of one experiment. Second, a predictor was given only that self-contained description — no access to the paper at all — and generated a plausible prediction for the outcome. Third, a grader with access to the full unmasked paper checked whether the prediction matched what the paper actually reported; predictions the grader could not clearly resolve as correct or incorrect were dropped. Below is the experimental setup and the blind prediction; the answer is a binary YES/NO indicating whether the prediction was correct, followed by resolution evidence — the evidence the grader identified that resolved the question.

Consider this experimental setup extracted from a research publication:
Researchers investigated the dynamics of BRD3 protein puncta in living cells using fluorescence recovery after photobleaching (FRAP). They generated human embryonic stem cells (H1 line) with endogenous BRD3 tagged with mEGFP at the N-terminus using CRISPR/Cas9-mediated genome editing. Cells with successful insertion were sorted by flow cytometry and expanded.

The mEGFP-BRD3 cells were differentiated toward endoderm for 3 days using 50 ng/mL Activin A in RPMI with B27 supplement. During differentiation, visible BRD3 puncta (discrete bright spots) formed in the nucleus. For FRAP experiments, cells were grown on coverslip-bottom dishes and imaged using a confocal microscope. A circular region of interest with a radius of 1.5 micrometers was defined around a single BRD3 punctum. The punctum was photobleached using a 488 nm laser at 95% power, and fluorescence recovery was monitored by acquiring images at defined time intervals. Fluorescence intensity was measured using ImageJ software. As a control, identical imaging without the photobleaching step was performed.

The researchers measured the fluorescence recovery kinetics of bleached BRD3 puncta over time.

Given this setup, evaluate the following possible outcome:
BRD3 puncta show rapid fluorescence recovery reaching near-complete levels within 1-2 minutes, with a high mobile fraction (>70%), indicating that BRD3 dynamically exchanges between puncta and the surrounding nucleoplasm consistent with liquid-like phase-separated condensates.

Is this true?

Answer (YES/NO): NO